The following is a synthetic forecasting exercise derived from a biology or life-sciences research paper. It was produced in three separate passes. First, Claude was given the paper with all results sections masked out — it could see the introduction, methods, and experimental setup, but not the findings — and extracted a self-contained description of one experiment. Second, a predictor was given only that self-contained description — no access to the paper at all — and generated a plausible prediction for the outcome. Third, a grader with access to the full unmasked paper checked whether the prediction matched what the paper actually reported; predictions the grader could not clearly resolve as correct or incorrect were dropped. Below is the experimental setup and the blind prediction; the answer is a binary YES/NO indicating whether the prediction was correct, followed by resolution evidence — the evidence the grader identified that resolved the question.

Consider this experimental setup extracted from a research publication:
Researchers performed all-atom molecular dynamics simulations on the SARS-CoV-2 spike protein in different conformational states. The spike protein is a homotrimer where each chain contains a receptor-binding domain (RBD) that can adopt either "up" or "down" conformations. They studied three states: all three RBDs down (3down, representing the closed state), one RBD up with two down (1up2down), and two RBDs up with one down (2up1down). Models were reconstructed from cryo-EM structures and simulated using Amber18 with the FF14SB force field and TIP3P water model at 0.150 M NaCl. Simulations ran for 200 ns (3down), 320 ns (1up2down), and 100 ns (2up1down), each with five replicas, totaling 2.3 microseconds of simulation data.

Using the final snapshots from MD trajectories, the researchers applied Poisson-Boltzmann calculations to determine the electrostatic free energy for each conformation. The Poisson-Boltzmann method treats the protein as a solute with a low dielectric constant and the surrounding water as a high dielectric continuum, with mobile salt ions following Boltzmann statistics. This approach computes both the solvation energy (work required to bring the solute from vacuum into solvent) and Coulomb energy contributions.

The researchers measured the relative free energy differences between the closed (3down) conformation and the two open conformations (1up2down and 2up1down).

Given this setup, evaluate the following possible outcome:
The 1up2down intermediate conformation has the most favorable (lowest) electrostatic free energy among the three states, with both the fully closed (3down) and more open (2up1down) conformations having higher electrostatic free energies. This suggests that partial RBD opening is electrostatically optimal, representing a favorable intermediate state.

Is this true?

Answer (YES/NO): NO